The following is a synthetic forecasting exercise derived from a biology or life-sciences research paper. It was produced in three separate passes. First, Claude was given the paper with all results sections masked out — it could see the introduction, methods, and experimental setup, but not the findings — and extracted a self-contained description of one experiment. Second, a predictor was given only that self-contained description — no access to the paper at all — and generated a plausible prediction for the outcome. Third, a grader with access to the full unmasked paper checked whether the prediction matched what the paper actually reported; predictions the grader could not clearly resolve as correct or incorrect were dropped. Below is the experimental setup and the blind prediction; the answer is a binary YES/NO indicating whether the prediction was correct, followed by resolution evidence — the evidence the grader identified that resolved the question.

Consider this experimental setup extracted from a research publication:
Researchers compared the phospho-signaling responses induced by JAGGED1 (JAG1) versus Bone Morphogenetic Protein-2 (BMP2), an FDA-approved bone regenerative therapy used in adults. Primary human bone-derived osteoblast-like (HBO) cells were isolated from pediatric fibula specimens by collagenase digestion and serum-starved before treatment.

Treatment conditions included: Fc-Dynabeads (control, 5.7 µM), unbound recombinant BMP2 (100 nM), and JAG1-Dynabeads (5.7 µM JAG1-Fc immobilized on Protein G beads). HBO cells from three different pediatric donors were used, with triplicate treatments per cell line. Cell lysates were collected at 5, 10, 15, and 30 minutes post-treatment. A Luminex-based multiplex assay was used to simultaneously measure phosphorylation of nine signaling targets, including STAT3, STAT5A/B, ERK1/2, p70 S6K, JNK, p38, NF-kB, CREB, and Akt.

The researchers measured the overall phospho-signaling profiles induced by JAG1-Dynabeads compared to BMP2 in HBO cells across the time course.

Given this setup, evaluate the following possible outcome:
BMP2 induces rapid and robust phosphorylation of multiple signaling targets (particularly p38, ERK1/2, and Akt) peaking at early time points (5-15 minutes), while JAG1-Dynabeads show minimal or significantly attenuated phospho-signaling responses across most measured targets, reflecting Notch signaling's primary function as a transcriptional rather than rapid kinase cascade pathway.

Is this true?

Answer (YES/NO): NO